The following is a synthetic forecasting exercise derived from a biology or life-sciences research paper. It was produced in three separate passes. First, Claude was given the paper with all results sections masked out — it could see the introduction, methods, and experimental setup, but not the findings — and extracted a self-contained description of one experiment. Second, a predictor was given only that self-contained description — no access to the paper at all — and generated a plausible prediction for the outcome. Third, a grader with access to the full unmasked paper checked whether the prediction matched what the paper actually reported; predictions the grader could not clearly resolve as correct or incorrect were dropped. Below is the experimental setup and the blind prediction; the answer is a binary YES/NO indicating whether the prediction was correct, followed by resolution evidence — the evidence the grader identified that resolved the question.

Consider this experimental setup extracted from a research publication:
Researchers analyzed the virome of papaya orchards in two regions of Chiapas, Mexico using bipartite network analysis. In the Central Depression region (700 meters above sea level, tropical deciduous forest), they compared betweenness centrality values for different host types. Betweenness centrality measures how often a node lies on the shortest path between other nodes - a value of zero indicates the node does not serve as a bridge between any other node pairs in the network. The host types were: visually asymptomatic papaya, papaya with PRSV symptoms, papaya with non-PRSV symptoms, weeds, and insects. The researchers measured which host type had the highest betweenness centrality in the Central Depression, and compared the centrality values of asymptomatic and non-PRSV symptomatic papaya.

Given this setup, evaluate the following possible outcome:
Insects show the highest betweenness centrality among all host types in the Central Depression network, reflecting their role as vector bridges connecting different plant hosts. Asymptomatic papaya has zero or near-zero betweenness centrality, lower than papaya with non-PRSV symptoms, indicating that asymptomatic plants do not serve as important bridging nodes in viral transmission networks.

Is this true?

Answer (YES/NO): NO